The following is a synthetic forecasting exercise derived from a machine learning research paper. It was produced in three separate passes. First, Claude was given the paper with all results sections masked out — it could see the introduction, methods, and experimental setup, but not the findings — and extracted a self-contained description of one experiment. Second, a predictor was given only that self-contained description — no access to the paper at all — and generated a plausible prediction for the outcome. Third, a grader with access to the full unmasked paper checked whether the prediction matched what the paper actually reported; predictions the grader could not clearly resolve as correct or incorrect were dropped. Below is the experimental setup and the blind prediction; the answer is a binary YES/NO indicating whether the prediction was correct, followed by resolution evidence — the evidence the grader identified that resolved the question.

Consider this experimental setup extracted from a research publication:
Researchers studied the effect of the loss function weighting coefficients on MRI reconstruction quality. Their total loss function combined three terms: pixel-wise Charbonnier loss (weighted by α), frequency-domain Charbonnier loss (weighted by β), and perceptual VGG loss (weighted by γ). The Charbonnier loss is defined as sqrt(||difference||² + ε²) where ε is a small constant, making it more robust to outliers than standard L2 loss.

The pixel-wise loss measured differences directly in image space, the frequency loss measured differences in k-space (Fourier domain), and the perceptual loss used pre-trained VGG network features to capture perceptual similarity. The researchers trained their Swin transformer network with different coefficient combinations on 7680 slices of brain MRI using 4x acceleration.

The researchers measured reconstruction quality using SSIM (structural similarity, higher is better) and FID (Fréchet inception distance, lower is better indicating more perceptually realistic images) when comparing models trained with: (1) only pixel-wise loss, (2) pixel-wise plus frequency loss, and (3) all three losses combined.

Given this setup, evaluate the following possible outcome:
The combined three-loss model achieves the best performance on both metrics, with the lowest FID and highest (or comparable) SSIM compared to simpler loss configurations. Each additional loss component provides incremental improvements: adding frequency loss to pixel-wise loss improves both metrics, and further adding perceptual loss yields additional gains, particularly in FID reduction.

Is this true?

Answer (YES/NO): NO